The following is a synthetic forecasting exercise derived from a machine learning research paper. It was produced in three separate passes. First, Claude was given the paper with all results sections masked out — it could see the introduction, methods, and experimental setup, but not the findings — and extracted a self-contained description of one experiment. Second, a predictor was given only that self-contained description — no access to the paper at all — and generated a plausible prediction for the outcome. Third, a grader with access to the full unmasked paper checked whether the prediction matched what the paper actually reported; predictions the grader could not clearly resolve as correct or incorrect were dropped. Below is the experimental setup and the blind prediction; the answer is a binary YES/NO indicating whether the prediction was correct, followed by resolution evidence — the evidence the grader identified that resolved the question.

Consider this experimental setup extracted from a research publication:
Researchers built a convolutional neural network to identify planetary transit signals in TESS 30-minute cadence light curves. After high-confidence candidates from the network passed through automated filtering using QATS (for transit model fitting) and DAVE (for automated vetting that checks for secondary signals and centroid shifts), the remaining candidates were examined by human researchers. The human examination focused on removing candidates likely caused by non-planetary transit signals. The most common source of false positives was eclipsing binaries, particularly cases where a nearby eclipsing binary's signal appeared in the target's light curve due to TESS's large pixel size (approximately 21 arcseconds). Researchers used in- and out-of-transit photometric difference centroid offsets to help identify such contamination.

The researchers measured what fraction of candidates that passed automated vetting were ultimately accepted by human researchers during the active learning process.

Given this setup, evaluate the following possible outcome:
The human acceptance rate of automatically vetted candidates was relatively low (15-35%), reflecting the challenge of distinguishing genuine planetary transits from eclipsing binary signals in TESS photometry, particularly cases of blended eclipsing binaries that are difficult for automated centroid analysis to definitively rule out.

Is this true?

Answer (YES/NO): YES